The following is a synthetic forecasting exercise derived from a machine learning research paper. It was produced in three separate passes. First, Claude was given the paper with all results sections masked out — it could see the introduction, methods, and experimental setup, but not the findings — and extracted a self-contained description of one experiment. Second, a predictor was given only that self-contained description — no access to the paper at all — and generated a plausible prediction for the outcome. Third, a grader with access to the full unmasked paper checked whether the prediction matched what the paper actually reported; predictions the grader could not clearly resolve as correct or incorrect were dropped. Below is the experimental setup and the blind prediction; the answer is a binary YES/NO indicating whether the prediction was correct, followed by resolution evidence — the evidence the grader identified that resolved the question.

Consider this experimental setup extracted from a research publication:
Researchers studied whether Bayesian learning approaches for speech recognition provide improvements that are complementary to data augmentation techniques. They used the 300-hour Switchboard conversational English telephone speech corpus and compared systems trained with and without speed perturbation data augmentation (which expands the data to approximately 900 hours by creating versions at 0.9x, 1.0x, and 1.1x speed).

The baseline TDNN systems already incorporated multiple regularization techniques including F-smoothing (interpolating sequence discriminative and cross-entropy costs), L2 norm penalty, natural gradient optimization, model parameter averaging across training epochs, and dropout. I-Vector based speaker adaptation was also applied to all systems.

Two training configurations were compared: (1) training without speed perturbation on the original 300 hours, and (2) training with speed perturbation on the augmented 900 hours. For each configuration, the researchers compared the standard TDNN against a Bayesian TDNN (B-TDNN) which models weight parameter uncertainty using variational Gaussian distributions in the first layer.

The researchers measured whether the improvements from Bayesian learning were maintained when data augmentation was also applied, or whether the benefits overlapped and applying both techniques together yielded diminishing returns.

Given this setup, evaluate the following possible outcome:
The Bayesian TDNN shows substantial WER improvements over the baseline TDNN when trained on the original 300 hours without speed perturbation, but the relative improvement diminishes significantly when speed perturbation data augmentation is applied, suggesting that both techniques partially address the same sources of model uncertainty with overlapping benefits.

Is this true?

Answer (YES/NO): NO